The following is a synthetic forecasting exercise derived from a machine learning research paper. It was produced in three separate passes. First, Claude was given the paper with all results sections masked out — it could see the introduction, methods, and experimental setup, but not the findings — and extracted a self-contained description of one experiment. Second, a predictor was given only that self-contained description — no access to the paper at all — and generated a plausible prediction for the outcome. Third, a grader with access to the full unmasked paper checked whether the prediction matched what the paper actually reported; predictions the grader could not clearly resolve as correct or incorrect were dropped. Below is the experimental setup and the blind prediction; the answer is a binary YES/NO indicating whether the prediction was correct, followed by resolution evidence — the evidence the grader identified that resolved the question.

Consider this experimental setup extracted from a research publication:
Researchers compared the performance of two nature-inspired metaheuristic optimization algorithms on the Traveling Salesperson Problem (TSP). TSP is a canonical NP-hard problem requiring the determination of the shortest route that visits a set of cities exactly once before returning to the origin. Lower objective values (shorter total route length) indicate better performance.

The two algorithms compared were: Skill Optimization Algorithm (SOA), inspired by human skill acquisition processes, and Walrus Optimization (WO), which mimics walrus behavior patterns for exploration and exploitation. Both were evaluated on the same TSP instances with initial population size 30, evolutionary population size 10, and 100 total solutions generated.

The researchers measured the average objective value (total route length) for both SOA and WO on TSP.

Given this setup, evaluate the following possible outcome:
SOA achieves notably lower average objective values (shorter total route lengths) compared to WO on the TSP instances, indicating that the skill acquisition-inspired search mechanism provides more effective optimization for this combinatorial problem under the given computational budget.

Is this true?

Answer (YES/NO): NO